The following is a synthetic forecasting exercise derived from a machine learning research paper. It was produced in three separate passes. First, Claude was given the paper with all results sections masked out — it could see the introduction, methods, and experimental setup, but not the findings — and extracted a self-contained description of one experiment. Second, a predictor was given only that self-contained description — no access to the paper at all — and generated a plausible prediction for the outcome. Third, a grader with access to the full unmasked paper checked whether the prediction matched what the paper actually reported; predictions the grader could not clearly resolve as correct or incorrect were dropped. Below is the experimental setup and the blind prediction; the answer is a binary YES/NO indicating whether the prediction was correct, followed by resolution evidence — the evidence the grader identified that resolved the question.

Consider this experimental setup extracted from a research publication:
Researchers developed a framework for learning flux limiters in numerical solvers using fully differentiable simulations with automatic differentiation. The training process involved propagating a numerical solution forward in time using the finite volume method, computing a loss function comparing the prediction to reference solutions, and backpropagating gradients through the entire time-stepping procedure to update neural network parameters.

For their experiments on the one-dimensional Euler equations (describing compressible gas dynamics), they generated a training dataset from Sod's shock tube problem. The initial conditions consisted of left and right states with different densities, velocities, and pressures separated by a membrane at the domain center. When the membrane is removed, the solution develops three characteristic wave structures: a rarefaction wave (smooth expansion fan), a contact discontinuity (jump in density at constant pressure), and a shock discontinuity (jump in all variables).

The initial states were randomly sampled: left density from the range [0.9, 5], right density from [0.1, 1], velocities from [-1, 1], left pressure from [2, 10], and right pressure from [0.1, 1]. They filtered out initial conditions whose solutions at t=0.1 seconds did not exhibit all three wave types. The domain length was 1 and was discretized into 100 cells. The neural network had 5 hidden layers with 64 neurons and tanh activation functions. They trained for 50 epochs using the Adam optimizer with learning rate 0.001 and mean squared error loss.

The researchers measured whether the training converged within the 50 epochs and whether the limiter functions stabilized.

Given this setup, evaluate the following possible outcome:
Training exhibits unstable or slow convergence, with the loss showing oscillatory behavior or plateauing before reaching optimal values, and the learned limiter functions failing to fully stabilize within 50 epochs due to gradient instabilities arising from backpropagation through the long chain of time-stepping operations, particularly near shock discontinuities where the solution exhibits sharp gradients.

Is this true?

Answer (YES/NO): NO